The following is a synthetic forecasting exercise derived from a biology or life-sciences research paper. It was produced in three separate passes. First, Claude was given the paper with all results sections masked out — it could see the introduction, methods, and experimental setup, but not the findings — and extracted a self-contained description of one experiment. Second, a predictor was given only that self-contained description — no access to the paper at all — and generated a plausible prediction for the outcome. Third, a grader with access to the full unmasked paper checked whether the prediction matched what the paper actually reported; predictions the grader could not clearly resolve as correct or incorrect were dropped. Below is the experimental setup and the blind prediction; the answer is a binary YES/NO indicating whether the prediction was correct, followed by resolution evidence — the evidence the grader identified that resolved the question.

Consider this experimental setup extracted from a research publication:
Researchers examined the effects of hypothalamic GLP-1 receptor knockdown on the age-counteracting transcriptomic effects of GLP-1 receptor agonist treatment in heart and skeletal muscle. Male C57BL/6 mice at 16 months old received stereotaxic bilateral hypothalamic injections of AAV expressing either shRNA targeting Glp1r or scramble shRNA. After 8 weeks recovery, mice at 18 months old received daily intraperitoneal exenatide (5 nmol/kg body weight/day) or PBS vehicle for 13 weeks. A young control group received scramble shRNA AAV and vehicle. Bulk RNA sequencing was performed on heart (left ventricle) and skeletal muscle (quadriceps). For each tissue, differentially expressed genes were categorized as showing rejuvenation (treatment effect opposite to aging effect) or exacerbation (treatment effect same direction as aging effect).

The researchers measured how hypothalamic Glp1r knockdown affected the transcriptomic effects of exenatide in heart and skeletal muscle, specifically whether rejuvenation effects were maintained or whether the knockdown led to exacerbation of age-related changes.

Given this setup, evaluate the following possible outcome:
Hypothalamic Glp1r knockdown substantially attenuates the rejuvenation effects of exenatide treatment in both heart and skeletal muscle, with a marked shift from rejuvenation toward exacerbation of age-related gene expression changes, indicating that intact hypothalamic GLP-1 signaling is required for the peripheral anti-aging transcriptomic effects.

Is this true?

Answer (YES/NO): YES